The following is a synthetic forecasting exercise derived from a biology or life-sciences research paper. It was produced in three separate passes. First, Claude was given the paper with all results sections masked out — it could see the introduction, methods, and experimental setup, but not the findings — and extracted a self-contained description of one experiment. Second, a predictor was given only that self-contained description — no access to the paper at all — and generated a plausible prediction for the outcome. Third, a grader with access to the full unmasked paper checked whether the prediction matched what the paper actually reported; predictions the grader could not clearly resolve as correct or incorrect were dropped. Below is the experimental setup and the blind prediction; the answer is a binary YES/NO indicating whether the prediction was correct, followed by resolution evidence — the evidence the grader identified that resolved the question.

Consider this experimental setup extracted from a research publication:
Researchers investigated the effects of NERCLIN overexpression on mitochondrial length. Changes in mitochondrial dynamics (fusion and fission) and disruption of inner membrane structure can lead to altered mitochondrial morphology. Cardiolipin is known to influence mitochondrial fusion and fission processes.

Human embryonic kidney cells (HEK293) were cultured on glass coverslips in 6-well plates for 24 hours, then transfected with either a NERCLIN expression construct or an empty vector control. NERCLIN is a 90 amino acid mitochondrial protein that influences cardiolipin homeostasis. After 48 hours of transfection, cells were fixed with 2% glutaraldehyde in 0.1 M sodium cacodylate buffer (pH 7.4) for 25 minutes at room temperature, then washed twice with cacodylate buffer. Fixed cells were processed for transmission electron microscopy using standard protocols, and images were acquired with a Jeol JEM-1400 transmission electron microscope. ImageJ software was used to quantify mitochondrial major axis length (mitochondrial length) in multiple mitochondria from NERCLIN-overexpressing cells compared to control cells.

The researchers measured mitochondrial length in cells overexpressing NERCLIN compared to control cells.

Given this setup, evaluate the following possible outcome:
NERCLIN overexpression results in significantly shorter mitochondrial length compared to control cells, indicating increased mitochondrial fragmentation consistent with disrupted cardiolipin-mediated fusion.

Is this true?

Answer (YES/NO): YES